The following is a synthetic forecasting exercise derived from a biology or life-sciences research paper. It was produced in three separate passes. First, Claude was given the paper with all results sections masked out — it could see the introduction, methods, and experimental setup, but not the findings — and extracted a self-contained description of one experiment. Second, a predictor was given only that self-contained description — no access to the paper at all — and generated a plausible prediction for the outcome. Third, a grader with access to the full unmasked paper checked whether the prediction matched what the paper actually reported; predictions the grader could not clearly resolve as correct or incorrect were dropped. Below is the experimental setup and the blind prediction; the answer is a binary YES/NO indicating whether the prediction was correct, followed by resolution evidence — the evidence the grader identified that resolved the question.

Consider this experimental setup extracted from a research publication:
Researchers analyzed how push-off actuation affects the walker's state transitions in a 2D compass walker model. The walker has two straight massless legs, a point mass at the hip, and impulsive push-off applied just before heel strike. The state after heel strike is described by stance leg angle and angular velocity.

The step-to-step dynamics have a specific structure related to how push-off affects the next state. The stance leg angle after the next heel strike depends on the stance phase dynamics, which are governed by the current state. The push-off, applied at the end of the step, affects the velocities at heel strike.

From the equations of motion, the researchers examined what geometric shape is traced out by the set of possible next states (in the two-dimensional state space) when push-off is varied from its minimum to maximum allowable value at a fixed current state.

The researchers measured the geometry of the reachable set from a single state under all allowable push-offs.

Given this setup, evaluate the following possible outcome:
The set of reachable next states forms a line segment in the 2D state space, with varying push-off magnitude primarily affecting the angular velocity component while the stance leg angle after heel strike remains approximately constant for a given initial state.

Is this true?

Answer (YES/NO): YES